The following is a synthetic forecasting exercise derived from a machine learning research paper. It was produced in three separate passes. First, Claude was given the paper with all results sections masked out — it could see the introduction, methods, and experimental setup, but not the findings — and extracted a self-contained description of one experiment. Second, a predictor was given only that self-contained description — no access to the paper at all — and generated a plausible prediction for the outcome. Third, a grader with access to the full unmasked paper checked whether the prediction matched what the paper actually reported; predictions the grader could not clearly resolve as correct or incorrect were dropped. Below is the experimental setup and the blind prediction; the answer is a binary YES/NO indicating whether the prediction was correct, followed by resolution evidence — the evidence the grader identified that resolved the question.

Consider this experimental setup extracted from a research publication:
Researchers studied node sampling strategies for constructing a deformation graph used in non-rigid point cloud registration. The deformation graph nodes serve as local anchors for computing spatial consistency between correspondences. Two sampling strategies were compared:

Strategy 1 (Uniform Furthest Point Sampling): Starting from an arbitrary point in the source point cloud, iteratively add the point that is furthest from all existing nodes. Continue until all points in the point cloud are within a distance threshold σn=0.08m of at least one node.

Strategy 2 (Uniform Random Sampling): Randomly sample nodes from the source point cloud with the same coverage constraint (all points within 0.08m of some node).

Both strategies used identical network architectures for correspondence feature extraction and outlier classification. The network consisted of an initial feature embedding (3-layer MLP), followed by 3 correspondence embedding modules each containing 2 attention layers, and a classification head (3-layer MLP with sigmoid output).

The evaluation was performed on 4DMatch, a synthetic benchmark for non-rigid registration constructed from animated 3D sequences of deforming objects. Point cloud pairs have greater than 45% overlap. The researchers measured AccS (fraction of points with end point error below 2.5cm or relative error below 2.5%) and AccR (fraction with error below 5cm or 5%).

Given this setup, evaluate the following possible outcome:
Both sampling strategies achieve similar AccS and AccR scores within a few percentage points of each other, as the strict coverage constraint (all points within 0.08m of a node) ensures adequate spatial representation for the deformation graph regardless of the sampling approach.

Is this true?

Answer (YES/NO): YES